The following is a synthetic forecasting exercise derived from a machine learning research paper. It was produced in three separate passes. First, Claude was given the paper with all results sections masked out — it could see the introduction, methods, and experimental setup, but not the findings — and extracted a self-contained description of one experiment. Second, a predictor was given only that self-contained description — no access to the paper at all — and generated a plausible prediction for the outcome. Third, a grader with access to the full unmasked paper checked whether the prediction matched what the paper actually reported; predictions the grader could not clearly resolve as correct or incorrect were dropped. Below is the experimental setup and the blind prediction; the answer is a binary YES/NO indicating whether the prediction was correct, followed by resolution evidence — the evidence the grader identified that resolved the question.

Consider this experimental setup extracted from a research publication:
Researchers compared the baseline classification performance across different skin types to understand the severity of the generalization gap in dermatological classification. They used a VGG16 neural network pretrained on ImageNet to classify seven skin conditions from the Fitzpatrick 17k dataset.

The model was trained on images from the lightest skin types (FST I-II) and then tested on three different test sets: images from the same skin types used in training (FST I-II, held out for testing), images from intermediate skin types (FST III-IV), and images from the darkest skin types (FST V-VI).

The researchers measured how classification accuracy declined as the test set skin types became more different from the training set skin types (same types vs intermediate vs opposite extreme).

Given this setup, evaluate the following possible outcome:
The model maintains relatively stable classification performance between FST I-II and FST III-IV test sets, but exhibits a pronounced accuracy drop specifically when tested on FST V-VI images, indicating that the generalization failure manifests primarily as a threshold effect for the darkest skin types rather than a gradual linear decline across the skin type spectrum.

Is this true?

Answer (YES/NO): NO